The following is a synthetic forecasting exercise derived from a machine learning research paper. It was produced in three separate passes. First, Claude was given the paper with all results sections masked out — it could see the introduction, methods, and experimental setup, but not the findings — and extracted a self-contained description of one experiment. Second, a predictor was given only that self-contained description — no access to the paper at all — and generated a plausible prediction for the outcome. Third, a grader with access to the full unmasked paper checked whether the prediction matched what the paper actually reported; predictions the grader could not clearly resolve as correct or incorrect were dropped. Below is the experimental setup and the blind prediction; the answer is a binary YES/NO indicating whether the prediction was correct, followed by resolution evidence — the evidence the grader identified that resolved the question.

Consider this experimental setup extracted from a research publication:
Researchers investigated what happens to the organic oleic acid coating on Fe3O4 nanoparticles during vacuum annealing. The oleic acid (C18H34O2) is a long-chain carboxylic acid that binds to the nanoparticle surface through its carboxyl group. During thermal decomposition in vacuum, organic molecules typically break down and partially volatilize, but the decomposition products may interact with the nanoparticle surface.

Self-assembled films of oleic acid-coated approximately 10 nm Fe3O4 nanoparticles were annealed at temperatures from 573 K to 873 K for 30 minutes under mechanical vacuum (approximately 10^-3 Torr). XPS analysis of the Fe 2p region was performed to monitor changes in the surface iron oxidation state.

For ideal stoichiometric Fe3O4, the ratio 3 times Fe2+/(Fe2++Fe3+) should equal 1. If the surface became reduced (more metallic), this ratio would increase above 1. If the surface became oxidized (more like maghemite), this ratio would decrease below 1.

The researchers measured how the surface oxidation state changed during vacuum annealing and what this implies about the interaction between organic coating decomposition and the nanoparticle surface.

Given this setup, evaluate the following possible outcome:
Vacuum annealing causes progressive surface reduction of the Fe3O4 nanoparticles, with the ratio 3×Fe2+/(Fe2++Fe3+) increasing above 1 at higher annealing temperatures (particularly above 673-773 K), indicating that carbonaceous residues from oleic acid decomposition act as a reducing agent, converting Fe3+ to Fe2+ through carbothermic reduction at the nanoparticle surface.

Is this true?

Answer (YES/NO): NO